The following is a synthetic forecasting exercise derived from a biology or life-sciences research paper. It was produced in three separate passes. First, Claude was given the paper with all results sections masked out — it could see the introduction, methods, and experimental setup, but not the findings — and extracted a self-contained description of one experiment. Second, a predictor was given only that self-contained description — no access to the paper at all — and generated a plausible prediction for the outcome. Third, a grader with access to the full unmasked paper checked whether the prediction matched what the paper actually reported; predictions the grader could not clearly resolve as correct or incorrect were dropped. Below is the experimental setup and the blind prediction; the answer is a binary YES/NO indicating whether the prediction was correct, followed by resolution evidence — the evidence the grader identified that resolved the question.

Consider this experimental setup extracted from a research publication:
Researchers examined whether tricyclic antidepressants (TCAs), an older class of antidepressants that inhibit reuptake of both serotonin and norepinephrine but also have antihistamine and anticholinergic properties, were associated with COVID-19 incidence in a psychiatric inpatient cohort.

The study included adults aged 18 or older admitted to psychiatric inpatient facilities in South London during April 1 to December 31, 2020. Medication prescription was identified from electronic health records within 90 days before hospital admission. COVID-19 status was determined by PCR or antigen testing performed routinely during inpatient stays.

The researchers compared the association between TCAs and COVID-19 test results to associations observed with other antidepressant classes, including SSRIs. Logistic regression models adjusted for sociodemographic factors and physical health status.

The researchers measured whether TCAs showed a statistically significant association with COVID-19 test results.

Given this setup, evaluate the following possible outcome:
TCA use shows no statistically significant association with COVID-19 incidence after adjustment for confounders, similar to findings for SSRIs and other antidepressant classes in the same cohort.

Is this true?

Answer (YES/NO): NO